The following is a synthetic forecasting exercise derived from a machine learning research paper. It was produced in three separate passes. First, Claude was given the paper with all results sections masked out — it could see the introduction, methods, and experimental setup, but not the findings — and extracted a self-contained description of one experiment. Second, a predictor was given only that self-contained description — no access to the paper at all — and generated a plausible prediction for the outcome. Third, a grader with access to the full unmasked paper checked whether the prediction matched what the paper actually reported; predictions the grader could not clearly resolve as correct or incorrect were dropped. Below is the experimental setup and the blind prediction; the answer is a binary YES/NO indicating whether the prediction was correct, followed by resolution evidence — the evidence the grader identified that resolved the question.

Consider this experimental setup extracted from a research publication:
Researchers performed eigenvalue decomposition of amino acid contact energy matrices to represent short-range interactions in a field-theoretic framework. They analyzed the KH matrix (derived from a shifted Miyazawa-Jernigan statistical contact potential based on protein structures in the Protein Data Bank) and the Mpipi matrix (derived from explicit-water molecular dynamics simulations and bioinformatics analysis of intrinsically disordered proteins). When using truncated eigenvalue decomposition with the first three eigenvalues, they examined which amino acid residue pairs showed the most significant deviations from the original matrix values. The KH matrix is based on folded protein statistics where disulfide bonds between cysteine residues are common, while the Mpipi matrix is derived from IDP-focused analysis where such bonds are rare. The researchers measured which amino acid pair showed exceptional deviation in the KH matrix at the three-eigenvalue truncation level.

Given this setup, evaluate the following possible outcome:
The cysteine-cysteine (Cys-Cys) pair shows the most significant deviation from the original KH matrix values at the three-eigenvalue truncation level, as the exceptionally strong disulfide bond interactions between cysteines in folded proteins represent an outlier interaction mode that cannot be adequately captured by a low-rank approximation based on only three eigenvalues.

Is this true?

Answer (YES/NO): YES